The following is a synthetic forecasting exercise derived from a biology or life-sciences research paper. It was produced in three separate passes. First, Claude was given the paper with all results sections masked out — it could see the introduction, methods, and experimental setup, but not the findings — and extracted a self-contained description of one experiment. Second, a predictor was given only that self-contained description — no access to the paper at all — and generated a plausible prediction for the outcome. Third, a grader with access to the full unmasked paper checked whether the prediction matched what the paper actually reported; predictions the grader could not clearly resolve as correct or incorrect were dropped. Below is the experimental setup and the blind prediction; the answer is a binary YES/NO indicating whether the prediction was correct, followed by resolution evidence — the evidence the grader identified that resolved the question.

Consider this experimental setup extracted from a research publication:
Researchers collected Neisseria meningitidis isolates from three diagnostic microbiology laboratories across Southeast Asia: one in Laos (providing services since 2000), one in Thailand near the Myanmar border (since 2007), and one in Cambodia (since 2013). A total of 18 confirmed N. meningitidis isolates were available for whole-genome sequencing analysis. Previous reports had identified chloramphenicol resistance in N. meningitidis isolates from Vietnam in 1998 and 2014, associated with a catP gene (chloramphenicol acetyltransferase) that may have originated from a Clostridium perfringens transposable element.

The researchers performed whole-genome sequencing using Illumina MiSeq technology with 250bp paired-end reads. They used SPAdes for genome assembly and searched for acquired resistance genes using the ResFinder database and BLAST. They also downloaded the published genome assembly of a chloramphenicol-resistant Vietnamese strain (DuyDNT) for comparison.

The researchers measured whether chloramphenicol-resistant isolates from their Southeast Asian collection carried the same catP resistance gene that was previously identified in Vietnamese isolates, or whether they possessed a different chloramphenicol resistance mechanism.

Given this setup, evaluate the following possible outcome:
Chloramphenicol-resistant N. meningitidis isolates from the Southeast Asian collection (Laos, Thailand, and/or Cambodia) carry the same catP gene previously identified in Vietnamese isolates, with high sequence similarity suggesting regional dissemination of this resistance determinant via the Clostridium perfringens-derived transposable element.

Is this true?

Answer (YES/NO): YES